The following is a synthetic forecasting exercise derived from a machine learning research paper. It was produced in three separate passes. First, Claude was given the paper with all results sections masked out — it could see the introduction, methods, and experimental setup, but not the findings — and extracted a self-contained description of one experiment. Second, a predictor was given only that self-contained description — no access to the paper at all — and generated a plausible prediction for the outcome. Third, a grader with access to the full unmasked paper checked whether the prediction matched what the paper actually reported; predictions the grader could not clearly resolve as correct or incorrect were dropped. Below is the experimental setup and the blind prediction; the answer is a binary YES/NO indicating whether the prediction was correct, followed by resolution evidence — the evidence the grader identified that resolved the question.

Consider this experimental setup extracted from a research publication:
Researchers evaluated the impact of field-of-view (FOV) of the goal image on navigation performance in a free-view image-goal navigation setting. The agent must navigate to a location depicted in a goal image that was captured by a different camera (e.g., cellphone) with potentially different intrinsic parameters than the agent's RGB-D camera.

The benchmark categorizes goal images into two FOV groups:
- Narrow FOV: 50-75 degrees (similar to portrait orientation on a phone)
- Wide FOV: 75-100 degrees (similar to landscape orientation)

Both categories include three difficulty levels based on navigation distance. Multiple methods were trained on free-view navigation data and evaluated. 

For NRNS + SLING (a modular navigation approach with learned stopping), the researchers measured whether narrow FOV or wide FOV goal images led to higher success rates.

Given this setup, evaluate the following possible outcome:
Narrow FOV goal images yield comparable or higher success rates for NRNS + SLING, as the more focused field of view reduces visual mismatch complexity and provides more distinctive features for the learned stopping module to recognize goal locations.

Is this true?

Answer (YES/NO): NO